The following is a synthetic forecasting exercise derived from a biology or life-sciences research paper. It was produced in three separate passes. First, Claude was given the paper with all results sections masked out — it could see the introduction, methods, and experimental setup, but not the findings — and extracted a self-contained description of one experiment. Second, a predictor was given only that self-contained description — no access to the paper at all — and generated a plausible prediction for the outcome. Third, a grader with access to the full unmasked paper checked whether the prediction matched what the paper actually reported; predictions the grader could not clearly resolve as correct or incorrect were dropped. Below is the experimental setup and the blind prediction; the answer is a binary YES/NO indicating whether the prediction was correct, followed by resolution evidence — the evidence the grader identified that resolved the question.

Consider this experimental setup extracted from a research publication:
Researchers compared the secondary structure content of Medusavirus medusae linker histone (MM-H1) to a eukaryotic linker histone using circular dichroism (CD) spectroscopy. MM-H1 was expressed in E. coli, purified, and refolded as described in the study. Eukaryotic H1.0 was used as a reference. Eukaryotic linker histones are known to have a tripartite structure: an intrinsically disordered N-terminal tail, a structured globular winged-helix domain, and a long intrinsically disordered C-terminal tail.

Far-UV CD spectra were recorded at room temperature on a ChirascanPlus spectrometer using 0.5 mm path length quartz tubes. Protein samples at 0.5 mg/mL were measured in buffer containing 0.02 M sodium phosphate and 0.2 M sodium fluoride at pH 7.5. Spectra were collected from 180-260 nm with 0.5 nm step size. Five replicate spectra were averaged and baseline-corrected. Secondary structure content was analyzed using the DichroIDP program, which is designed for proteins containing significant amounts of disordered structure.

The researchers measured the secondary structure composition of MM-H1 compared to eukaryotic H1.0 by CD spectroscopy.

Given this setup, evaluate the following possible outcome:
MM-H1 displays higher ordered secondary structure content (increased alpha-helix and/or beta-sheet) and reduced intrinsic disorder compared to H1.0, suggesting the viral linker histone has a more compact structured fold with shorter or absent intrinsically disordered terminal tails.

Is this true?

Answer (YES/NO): YES